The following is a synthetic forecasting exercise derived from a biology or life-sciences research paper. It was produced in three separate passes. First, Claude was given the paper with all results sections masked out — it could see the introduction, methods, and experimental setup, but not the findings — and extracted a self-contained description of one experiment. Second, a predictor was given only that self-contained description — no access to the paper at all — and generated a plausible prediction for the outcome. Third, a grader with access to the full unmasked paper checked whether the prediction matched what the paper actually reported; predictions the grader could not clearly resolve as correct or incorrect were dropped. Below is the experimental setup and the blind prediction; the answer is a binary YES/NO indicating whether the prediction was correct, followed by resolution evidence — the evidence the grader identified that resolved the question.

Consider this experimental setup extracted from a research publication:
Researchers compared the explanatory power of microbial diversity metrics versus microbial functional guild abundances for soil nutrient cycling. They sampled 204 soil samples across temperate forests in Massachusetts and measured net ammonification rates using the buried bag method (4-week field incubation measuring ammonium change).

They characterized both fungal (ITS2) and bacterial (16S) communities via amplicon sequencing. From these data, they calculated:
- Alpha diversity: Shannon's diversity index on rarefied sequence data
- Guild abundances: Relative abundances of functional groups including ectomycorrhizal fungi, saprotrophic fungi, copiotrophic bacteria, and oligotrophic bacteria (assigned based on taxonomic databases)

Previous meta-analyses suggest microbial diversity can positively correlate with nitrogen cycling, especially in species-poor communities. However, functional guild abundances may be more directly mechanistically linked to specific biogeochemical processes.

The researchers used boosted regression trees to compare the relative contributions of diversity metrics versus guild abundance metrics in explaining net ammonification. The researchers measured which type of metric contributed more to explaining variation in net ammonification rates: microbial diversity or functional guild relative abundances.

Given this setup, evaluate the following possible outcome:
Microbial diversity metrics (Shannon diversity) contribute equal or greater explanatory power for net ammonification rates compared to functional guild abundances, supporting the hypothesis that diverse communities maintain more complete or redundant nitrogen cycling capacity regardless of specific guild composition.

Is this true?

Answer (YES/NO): NO